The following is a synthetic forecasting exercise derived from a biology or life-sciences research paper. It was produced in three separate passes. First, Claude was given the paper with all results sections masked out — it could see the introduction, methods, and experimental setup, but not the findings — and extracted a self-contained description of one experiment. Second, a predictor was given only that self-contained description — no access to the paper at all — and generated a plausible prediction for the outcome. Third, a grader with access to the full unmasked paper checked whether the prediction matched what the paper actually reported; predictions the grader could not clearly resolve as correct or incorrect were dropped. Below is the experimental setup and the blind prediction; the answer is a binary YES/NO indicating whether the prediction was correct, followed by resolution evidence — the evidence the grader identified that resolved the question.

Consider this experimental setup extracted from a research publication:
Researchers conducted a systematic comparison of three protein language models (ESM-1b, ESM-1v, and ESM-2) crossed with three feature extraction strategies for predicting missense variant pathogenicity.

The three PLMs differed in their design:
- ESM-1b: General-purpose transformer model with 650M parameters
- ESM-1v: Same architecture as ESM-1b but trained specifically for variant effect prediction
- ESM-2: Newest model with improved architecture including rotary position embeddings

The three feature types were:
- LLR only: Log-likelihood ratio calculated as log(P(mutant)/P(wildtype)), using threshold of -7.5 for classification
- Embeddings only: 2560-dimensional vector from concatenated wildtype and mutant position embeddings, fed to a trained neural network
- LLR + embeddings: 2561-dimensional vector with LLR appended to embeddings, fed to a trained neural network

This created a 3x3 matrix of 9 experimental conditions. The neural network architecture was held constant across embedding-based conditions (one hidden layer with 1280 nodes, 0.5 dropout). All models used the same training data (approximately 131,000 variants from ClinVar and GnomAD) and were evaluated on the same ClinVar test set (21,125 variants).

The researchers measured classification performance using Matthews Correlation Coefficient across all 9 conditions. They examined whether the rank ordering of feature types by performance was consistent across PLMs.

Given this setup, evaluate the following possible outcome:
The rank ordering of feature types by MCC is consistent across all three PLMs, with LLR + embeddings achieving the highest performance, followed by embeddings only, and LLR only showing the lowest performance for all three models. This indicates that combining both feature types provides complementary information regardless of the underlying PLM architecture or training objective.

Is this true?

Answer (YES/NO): YES